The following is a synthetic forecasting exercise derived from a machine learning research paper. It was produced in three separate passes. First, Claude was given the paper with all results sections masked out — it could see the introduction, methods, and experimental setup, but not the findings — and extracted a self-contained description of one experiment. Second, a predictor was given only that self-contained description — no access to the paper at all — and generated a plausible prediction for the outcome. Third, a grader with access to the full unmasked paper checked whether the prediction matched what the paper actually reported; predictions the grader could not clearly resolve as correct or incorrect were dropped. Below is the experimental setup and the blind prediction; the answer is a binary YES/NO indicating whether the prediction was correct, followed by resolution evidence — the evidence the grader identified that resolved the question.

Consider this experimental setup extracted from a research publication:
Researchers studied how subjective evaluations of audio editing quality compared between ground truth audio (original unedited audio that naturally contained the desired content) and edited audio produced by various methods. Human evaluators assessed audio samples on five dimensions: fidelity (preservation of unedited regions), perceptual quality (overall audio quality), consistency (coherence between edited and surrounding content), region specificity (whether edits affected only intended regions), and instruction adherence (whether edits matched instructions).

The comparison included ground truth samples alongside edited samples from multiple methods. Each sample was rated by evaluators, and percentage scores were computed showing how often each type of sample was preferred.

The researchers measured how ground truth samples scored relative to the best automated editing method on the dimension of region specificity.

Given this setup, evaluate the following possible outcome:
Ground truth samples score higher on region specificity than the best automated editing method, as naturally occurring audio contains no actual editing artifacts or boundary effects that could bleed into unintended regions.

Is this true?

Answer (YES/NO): NO